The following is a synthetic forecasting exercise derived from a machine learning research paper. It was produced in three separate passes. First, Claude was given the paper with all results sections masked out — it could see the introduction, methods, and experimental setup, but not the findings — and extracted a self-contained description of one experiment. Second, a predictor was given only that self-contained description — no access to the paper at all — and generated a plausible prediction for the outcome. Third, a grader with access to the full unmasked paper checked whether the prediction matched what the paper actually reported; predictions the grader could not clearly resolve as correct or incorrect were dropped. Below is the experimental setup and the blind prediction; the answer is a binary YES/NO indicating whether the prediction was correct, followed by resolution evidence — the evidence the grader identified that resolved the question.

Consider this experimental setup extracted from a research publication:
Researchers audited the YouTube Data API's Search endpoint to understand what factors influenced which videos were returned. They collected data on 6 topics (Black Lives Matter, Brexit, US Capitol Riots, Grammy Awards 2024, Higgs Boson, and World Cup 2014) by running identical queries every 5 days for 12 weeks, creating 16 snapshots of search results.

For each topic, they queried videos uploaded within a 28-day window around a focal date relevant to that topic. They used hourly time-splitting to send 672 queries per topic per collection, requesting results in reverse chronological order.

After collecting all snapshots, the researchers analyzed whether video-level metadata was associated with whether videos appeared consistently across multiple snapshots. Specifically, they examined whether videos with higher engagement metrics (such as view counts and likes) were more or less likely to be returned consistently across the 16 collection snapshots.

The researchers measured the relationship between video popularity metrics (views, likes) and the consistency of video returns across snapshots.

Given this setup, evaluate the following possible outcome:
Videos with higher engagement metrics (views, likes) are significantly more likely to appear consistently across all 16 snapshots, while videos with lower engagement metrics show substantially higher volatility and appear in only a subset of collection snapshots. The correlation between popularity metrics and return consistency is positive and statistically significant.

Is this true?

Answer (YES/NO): NO